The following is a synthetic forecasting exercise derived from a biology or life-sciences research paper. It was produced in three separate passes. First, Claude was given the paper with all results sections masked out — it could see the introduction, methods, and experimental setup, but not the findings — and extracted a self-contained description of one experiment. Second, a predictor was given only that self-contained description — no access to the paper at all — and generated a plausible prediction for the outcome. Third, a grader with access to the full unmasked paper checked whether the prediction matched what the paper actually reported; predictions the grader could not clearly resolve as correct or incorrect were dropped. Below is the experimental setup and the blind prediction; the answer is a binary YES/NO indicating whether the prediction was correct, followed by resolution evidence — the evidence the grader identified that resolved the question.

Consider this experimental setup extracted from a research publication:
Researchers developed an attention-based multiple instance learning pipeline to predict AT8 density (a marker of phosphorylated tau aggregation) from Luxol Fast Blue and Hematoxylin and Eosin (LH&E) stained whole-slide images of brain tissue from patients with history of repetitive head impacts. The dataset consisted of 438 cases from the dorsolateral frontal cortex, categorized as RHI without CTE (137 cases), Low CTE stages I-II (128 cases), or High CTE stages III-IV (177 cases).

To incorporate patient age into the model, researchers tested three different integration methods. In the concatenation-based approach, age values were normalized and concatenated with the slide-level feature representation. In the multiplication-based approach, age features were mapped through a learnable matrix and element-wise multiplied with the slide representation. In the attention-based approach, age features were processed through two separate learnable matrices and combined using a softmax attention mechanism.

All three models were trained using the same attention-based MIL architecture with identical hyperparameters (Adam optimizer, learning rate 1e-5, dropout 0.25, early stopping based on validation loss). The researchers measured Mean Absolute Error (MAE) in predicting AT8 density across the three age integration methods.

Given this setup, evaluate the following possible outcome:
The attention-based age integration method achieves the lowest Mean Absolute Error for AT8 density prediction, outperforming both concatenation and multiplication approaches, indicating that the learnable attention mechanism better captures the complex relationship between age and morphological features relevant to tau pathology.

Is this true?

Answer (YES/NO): NO